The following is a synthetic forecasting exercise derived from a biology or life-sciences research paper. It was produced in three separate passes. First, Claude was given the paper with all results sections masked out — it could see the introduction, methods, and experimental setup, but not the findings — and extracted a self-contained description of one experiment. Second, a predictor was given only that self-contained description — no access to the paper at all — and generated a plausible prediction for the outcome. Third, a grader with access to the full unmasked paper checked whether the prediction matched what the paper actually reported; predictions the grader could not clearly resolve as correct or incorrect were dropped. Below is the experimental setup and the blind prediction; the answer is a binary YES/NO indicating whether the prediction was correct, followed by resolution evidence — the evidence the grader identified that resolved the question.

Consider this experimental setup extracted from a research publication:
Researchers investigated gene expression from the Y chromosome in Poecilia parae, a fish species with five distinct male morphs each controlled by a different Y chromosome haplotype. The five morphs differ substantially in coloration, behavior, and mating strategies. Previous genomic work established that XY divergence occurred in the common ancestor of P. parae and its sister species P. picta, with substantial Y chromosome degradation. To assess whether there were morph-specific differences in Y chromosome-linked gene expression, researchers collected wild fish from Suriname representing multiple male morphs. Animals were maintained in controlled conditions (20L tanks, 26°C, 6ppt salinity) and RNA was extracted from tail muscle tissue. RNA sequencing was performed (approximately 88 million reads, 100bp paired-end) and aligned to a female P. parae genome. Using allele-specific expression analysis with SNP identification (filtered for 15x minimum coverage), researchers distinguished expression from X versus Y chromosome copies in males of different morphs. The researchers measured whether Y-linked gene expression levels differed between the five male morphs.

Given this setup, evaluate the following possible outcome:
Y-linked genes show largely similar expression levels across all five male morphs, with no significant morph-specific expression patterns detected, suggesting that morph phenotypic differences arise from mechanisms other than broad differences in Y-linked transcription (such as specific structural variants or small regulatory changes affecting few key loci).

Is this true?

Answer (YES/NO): YES